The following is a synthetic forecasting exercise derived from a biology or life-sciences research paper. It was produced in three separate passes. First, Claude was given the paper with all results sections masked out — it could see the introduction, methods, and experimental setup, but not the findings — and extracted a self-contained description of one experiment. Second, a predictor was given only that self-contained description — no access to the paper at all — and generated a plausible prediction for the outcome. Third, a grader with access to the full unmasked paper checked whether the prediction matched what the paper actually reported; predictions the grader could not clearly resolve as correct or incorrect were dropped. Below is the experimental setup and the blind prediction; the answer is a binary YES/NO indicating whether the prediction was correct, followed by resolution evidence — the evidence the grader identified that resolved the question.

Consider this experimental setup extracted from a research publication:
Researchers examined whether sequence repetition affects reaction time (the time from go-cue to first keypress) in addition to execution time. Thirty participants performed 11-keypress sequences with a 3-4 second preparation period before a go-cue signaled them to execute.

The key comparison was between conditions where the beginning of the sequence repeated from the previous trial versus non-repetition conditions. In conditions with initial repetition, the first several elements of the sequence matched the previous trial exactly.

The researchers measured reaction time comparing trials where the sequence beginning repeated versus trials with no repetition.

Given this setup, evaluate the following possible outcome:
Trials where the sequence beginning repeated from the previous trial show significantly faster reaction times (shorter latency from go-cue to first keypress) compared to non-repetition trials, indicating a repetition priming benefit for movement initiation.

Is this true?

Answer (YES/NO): NO